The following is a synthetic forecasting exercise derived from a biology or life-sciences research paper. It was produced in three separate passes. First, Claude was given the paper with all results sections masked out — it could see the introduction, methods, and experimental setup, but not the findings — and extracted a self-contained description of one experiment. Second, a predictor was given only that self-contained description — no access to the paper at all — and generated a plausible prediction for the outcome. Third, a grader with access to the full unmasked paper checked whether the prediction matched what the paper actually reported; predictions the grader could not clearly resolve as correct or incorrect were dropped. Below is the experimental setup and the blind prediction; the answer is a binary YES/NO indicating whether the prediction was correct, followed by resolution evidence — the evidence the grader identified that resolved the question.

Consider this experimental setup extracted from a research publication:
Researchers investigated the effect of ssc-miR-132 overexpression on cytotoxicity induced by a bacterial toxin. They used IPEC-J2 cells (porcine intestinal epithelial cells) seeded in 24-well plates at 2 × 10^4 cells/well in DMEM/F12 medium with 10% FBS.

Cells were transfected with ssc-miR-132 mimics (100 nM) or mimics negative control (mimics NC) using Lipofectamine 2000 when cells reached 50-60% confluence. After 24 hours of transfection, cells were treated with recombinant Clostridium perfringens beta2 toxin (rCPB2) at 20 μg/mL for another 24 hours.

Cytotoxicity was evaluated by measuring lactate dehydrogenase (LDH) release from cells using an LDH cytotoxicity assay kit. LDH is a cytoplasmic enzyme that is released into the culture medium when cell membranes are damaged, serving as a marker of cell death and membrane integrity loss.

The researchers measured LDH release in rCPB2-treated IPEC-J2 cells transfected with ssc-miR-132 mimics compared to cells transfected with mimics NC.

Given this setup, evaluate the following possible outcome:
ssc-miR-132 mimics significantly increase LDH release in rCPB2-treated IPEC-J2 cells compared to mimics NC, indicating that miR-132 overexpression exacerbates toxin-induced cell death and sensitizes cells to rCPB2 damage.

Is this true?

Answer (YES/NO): NO